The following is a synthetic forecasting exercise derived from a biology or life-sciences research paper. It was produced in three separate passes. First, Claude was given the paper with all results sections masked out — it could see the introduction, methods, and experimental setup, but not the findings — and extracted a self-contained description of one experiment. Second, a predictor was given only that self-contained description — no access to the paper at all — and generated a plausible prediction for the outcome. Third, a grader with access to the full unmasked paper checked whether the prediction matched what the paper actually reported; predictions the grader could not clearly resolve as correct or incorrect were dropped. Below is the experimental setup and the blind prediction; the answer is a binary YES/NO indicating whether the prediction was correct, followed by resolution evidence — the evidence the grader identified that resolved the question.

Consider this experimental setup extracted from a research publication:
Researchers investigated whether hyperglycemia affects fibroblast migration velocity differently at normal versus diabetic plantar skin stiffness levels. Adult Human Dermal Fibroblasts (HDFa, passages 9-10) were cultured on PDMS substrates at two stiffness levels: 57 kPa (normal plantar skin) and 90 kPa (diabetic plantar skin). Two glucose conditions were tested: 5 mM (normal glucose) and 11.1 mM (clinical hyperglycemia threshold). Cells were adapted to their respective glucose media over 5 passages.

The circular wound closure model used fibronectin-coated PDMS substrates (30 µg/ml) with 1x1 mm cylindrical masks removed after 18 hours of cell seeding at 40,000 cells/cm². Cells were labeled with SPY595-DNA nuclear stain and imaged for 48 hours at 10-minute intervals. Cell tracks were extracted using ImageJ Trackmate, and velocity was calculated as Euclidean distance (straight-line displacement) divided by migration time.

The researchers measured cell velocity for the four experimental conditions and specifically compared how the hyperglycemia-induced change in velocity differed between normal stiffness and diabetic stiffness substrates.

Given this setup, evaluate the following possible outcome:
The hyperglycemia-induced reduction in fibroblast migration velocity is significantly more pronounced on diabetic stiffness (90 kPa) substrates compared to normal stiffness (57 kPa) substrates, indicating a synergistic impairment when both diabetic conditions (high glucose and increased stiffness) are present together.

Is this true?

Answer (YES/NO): NO